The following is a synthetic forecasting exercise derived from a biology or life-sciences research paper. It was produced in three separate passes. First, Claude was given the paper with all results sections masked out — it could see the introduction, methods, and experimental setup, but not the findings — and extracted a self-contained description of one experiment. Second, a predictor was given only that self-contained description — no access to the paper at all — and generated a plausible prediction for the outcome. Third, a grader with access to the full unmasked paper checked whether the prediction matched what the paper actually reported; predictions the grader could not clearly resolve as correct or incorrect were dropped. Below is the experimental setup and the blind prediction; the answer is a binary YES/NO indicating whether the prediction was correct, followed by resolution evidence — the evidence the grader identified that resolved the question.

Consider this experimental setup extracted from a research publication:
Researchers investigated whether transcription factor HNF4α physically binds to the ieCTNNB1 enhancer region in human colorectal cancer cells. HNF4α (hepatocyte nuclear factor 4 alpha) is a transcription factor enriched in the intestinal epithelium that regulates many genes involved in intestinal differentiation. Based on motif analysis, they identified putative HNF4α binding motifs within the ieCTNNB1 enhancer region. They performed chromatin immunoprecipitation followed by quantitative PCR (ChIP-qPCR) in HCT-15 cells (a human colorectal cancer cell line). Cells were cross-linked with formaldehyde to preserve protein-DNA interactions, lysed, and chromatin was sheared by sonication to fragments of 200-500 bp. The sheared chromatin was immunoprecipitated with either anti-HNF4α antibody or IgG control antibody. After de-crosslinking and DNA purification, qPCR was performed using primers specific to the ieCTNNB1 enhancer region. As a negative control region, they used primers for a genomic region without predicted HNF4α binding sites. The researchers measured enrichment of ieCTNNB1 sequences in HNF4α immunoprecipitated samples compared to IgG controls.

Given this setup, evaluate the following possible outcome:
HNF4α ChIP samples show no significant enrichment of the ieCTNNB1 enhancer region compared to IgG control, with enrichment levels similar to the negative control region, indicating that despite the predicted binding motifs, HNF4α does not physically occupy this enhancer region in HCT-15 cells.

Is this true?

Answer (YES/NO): NO